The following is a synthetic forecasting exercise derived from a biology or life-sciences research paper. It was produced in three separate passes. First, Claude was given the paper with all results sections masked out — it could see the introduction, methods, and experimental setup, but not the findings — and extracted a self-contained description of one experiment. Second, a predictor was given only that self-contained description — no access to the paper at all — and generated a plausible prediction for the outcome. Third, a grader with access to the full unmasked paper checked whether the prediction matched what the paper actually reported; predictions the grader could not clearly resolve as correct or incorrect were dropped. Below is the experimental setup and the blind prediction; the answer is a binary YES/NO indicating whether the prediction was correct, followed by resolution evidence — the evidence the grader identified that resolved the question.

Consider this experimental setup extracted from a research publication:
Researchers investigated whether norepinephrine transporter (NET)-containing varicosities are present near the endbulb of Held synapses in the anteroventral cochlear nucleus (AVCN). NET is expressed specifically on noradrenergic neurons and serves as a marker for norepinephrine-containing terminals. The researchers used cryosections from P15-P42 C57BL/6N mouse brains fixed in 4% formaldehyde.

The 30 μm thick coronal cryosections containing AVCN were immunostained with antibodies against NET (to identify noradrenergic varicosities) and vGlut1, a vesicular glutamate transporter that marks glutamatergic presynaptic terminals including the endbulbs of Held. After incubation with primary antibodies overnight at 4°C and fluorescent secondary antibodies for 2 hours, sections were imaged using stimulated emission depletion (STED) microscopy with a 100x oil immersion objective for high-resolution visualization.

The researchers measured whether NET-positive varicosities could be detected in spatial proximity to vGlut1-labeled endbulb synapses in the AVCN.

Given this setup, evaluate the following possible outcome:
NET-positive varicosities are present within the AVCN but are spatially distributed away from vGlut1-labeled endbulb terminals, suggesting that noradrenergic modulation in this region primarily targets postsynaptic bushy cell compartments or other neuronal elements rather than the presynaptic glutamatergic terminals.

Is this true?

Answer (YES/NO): NO